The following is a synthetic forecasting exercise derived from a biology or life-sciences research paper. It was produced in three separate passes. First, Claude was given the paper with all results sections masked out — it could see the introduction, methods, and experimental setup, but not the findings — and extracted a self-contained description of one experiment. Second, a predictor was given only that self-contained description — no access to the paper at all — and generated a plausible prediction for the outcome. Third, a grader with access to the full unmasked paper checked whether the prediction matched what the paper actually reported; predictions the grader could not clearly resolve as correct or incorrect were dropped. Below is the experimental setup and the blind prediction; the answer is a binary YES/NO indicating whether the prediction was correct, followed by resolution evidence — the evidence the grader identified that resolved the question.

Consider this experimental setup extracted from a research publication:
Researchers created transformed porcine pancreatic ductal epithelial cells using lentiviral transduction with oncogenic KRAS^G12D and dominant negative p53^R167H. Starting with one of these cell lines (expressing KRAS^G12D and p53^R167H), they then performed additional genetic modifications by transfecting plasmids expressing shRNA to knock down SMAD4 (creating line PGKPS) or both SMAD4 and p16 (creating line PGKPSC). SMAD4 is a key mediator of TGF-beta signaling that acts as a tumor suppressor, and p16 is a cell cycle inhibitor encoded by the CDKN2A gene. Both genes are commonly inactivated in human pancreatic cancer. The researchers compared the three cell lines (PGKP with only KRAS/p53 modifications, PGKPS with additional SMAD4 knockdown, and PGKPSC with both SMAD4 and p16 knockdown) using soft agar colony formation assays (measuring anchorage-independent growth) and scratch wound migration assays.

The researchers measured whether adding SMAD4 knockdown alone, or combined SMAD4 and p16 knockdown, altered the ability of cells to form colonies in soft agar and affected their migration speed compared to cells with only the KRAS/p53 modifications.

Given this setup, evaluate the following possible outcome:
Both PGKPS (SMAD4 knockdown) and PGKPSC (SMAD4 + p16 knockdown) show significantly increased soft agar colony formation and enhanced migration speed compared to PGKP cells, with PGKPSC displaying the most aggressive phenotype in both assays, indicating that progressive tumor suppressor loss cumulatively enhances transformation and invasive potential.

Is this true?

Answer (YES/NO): YES